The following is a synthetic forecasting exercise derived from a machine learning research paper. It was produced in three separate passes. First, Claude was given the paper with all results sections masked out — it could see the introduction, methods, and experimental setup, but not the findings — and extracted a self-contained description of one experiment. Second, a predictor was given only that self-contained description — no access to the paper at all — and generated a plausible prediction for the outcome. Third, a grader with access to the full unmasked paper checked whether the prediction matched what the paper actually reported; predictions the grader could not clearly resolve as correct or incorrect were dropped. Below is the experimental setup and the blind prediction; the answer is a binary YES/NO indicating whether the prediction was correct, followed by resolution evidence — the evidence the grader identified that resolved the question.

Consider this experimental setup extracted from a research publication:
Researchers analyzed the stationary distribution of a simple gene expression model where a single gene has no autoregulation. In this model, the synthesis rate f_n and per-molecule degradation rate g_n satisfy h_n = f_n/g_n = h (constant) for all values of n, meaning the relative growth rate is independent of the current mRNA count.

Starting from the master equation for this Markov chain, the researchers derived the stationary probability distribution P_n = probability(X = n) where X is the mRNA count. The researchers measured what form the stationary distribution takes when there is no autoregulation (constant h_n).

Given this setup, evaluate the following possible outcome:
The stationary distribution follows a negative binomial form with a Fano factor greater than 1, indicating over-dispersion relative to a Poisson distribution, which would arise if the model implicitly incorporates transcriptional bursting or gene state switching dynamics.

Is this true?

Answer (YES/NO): NO